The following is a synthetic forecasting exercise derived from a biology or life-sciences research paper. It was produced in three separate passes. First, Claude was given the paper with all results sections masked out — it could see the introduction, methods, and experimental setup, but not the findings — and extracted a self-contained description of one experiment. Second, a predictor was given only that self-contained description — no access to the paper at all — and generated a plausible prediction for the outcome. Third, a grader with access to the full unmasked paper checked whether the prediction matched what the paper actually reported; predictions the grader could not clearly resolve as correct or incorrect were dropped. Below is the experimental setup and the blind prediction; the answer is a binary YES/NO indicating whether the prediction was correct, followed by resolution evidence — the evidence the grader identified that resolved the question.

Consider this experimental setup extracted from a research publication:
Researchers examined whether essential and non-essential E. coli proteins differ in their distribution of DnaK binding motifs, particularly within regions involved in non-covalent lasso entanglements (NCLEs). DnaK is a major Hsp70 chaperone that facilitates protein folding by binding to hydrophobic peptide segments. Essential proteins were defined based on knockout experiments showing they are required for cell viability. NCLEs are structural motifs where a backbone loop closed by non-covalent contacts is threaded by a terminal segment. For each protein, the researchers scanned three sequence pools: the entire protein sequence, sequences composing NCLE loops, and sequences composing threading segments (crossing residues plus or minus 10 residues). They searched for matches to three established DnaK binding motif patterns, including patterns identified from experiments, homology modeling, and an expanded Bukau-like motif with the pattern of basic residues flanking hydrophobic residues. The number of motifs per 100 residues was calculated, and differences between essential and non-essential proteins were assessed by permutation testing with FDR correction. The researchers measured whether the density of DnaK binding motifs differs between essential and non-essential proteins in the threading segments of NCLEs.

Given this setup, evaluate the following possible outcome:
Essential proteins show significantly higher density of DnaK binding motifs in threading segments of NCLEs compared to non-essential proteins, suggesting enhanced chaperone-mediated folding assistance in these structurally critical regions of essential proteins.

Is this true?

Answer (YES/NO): NO